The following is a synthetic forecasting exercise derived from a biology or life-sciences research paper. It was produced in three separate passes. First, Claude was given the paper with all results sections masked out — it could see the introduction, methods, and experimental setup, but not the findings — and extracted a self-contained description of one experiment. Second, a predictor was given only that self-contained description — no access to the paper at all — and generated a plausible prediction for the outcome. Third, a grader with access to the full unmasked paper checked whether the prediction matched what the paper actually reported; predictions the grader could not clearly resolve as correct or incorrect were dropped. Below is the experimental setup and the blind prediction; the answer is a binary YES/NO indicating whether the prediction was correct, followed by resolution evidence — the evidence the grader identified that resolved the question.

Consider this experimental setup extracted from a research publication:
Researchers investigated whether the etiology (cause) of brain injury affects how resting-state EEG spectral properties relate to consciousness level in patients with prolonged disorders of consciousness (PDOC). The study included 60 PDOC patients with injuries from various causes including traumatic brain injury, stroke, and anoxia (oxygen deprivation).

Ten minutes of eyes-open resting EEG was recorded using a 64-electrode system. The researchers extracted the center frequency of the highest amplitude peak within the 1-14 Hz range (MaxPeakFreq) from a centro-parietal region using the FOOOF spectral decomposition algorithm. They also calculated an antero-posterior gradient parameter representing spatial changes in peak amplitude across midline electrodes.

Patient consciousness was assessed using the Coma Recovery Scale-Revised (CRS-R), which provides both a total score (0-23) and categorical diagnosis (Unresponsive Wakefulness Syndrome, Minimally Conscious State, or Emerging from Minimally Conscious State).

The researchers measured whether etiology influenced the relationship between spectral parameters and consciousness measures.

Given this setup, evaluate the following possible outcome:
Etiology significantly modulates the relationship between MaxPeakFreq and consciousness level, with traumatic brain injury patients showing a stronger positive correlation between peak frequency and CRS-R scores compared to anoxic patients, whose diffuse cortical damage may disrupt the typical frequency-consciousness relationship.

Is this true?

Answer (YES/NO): NO